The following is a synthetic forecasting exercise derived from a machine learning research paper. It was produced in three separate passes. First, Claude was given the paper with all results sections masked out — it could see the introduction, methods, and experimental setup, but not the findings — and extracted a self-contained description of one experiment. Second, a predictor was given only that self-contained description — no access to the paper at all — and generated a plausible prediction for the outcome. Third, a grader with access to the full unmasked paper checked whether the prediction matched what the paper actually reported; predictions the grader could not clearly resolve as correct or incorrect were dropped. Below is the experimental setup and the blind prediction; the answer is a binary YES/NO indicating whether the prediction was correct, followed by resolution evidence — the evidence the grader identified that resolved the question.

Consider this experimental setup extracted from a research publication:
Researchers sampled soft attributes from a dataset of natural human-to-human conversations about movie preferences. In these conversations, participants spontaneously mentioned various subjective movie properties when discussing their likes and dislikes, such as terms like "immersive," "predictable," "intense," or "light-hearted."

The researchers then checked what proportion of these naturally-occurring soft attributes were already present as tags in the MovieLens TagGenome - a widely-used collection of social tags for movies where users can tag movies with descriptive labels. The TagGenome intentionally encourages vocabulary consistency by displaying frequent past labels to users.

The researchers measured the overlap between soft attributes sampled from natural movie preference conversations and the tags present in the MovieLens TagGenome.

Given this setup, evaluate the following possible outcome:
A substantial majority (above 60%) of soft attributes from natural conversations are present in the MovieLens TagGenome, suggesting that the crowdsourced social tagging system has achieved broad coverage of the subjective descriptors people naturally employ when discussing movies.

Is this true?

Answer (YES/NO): NO